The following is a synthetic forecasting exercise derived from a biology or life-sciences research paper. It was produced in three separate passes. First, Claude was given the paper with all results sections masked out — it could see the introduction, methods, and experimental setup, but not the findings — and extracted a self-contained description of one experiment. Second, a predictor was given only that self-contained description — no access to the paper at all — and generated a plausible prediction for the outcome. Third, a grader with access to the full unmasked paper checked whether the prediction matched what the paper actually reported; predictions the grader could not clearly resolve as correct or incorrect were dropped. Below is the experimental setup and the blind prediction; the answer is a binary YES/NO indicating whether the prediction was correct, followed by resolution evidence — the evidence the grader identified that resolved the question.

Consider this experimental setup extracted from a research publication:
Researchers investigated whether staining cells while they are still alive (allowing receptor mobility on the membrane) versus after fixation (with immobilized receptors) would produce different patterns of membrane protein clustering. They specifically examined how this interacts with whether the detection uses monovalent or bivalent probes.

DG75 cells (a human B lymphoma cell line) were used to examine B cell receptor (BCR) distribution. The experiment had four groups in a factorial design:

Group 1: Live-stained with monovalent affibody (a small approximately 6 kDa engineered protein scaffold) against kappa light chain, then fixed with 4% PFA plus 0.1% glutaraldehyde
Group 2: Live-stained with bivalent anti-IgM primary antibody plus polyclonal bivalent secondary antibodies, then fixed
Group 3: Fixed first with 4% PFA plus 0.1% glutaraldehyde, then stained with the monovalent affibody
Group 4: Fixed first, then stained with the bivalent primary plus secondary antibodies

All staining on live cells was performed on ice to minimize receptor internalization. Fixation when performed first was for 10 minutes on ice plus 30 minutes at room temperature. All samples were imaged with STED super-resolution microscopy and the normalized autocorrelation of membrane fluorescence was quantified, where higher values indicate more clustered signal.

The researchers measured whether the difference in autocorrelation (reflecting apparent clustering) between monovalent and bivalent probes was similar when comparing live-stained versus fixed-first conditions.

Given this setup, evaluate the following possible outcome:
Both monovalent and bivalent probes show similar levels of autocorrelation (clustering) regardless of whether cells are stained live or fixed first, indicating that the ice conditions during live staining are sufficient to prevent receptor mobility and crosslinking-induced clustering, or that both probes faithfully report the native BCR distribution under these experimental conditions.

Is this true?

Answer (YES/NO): NO